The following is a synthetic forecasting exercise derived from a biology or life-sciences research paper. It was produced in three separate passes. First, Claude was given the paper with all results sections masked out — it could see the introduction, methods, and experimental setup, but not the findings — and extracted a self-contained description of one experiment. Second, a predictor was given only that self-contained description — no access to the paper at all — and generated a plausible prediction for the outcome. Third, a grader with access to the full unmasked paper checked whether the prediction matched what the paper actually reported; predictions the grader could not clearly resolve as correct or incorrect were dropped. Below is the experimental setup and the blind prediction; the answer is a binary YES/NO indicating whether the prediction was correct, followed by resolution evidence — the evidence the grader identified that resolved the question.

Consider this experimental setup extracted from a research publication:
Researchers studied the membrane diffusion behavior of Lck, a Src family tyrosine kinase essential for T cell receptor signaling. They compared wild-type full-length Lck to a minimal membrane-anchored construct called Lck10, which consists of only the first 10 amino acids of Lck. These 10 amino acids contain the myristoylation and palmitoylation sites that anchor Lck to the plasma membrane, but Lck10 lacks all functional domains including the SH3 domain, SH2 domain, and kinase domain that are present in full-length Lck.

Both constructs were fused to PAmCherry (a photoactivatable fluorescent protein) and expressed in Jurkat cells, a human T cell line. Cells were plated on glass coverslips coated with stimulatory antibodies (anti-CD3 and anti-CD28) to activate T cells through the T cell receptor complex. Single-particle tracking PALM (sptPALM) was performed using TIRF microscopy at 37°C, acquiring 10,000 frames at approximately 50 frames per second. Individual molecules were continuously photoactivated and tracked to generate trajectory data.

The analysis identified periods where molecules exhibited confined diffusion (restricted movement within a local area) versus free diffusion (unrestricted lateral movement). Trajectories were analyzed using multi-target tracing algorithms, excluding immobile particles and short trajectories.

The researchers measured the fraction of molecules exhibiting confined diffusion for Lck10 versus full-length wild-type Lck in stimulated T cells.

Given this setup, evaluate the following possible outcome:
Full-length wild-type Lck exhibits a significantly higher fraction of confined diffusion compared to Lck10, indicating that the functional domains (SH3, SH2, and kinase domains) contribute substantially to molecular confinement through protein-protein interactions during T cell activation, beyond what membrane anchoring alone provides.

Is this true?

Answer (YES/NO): YES